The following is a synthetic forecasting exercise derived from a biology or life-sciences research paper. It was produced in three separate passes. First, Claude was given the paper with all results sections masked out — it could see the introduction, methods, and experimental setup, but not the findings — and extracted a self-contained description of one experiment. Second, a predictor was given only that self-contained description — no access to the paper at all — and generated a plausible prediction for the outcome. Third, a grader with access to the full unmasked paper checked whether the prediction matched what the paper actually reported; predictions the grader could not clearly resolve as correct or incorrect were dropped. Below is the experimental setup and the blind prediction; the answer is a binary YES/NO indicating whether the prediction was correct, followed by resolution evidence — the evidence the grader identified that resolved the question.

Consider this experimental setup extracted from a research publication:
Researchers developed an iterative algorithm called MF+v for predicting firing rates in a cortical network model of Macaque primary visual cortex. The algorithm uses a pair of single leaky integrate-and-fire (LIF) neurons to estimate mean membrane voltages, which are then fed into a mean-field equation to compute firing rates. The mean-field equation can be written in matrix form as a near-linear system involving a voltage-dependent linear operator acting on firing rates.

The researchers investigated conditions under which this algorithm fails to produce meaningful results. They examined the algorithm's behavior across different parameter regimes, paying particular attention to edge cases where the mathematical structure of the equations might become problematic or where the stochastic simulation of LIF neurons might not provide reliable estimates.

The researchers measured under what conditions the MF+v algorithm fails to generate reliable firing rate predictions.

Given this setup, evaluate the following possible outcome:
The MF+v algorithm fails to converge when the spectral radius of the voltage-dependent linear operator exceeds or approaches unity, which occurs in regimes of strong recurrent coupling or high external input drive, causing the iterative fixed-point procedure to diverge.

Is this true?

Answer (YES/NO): NO